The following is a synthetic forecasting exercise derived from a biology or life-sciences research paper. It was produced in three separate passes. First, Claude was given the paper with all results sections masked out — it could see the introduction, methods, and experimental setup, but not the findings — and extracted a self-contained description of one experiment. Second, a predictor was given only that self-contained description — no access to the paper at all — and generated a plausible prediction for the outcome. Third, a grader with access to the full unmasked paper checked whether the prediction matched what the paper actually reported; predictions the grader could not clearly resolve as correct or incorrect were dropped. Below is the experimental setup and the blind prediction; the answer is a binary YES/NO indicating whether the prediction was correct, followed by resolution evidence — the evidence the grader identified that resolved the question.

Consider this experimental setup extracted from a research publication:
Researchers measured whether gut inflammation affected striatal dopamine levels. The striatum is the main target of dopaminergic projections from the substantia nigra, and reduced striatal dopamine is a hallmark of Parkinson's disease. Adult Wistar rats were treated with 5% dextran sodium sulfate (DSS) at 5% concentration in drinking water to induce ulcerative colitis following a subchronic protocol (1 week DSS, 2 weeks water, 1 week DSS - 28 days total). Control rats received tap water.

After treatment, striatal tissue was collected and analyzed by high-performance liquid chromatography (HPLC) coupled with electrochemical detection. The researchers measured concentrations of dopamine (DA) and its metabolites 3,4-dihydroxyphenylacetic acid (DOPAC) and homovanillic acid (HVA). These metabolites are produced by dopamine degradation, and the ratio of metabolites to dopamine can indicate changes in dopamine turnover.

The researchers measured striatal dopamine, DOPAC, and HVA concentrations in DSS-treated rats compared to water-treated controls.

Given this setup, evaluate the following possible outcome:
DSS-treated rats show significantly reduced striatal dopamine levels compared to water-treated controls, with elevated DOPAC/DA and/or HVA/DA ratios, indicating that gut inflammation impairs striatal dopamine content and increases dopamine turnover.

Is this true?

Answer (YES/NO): NO